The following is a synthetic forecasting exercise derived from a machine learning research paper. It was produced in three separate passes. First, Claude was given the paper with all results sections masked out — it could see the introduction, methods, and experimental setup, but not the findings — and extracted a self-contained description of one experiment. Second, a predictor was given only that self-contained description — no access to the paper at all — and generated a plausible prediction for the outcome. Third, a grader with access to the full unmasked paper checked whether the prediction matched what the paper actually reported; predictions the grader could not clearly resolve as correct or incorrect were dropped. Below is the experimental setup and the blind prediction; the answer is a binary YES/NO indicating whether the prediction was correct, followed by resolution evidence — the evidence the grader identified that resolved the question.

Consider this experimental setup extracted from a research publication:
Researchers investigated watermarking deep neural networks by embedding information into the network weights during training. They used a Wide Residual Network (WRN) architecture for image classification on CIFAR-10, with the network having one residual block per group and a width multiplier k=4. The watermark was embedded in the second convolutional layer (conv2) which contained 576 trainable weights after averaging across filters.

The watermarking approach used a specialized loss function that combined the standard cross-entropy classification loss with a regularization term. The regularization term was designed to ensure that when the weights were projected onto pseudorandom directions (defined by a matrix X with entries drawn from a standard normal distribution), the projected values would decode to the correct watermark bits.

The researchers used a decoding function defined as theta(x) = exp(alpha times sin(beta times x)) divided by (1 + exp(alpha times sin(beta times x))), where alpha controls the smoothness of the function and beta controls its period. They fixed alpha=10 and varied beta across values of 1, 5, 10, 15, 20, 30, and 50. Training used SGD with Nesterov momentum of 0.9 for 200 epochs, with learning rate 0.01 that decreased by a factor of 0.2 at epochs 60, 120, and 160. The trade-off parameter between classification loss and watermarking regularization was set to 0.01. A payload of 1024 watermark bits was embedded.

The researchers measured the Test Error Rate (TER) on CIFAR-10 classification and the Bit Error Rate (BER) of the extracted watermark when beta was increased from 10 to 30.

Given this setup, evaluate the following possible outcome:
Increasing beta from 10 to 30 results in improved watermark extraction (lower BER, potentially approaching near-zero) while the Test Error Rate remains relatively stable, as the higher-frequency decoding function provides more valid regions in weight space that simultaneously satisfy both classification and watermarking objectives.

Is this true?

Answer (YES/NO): NO